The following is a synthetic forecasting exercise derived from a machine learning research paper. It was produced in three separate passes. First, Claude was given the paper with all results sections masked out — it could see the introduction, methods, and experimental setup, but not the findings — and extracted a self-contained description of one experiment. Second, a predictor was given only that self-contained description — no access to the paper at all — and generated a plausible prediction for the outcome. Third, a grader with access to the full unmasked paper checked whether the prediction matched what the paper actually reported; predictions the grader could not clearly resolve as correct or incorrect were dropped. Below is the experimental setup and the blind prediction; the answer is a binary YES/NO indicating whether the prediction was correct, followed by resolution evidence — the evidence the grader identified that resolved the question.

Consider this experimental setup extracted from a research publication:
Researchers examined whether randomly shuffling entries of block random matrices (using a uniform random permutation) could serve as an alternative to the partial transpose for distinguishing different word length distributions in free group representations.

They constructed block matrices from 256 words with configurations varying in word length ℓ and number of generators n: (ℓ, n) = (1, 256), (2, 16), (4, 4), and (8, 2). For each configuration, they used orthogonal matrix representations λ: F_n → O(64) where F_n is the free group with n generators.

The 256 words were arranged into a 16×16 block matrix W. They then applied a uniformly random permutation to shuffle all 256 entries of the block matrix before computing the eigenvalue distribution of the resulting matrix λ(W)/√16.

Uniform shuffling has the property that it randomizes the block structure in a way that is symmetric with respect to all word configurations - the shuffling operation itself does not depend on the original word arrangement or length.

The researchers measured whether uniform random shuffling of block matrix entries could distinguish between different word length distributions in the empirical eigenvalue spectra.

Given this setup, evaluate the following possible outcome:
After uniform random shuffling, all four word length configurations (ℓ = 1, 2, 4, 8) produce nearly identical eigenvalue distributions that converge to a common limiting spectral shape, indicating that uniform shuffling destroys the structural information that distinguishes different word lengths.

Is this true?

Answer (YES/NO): YES